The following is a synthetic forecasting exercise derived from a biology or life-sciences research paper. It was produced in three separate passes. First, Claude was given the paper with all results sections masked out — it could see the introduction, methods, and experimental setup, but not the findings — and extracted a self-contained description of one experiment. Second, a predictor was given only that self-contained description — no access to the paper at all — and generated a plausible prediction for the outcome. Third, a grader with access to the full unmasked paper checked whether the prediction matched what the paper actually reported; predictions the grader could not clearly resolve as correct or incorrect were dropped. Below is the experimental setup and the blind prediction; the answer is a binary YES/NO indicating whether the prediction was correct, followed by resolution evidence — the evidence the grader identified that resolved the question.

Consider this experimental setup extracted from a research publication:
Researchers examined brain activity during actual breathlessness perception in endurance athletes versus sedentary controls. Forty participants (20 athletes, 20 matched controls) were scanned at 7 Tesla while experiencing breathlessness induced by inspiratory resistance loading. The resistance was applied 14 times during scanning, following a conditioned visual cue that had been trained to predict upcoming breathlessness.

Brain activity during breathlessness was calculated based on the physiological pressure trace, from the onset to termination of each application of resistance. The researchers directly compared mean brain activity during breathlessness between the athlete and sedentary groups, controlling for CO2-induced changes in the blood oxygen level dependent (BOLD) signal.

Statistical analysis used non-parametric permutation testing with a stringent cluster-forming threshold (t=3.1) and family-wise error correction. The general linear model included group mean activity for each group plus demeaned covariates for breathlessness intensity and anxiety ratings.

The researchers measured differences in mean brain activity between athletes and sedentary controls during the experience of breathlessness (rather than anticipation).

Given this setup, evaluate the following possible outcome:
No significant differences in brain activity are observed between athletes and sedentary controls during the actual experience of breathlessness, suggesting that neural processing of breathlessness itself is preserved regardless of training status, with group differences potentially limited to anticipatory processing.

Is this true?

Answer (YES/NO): YES